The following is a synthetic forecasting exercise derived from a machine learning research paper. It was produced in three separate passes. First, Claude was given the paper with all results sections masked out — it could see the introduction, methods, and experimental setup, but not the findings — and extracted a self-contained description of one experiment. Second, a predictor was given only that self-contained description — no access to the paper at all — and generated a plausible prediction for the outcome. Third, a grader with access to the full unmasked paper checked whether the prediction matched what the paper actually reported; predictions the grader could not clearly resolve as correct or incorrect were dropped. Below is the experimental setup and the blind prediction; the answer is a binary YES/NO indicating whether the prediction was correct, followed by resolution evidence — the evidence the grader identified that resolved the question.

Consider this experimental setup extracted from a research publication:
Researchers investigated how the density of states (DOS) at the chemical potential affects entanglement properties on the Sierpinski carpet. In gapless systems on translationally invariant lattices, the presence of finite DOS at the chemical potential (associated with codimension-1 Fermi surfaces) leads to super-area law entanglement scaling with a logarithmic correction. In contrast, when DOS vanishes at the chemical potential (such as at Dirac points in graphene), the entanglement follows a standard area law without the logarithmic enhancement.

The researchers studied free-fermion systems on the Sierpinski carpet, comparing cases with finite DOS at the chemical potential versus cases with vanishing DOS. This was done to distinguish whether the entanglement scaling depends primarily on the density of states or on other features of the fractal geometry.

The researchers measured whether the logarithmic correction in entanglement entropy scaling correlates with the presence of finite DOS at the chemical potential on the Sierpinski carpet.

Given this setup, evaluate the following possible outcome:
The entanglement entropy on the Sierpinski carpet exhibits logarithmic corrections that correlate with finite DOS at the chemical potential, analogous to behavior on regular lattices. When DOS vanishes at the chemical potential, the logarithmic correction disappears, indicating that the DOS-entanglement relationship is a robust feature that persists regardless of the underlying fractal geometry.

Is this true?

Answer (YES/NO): YES